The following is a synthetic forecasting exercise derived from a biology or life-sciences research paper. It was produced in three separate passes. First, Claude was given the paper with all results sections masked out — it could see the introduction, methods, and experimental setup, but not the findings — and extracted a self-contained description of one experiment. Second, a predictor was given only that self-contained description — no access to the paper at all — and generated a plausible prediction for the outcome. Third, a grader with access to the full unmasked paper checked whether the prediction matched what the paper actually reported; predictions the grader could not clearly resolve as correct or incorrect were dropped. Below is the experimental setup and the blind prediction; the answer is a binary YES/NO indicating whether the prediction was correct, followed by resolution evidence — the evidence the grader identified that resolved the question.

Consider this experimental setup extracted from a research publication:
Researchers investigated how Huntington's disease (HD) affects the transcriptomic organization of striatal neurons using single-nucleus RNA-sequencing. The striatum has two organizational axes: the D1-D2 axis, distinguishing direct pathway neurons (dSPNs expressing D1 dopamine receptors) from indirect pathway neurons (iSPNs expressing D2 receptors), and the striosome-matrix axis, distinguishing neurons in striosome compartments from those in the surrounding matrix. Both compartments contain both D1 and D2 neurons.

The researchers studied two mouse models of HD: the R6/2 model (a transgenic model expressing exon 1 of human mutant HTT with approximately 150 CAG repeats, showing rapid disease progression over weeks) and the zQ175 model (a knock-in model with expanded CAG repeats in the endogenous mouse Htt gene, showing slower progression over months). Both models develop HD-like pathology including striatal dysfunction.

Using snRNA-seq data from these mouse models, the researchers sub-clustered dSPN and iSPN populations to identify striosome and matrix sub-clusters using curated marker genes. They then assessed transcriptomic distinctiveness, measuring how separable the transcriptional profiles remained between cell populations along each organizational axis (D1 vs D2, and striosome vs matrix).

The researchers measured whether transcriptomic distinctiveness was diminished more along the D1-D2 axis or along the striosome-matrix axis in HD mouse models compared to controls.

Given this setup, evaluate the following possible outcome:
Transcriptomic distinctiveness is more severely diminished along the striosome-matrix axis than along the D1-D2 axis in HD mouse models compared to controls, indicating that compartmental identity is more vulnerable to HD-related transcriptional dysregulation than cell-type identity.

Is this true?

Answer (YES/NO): YES